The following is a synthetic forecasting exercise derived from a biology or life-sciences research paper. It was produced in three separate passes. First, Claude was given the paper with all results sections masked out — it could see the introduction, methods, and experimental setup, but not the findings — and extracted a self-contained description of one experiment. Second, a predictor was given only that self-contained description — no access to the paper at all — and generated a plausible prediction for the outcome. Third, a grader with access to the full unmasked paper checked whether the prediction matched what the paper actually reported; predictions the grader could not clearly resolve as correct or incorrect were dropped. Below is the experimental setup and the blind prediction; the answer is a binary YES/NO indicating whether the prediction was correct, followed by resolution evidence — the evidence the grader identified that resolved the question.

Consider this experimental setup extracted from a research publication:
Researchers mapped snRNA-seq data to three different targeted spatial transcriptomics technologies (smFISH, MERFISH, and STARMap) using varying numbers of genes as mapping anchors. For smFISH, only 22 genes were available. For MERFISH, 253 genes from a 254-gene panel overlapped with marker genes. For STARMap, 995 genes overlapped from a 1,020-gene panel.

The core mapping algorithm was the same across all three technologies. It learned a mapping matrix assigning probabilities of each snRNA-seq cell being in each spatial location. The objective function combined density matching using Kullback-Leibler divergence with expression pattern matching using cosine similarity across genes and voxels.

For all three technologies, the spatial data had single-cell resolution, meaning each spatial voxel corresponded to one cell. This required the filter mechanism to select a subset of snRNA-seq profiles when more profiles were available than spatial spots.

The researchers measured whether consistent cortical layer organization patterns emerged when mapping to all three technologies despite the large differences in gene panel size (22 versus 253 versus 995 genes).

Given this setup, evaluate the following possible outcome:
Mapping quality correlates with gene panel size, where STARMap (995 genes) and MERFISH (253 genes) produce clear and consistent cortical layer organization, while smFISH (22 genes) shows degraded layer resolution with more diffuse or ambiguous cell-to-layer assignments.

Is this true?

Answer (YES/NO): NO